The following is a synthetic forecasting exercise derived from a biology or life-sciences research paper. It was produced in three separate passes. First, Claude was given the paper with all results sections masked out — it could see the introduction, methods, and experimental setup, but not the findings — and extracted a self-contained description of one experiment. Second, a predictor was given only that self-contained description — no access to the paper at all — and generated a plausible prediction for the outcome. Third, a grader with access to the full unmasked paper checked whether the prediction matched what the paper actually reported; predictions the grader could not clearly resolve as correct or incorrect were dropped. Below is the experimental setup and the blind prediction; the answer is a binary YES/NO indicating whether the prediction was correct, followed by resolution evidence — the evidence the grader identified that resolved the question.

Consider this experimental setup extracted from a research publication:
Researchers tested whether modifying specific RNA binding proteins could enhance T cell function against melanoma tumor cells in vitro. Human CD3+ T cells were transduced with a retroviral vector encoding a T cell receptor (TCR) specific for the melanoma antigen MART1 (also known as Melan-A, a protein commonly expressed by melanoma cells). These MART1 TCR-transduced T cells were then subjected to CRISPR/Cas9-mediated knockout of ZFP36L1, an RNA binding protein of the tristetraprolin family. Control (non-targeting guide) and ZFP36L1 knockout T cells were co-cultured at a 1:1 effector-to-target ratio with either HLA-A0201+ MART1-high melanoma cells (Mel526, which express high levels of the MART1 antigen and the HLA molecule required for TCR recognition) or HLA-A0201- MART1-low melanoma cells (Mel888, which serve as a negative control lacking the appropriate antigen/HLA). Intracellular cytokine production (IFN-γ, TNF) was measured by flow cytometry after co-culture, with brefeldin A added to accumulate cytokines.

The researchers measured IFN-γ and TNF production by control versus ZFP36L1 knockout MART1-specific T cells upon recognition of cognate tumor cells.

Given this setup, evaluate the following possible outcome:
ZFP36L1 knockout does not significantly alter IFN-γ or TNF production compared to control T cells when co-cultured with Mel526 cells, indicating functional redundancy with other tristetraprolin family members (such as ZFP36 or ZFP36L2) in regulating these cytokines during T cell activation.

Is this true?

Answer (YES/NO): NO